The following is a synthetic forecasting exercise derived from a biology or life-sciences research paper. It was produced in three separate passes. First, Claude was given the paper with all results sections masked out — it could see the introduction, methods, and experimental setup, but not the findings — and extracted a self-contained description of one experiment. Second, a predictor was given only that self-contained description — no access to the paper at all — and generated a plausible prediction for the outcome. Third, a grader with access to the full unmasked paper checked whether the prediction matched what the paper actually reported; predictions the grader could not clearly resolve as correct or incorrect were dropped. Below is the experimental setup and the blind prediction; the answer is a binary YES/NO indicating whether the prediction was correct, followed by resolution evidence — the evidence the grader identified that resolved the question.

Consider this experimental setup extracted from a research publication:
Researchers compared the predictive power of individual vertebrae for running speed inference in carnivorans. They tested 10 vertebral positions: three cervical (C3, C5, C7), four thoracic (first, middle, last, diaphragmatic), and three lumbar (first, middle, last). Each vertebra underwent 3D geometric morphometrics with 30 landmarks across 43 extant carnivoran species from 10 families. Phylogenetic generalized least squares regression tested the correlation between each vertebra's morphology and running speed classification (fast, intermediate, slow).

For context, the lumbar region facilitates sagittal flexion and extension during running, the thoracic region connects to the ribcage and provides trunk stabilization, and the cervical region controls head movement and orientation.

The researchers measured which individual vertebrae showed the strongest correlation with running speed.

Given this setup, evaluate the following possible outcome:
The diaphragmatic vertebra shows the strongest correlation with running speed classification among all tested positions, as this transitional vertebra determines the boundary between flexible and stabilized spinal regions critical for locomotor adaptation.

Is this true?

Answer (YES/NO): NO